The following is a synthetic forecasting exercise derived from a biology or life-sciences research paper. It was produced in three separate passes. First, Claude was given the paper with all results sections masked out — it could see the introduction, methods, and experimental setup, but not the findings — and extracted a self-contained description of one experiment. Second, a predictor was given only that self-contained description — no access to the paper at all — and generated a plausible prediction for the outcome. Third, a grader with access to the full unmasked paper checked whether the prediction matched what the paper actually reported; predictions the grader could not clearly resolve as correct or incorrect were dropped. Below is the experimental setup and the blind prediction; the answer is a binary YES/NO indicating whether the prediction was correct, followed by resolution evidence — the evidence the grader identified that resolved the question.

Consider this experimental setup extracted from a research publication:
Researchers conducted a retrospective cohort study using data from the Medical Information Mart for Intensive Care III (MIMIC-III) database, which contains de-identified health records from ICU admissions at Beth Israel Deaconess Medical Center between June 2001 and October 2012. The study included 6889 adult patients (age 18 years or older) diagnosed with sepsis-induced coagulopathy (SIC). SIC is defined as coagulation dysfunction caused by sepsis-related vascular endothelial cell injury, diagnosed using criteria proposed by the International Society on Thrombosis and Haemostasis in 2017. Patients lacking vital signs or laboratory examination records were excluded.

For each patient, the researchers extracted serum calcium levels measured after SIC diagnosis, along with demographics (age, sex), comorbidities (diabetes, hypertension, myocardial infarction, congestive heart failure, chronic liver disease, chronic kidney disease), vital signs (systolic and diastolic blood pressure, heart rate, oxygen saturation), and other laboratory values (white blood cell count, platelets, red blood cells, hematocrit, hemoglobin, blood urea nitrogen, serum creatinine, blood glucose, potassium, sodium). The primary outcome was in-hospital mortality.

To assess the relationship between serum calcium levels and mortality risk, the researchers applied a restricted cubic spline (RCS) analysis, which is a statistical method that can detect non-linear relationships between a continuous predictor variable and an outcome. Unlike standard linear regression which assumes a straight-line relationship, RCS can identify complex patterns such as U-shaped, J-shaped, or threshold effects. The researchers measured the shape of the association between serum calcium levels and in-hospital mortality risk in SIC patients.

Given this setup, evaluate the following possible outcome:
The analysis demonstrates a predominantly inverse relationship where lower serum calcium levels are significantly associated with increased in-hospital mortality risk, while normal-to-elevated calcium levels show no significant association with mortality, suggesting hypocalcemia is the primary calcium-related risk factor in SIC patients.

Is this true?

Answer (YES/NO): NO